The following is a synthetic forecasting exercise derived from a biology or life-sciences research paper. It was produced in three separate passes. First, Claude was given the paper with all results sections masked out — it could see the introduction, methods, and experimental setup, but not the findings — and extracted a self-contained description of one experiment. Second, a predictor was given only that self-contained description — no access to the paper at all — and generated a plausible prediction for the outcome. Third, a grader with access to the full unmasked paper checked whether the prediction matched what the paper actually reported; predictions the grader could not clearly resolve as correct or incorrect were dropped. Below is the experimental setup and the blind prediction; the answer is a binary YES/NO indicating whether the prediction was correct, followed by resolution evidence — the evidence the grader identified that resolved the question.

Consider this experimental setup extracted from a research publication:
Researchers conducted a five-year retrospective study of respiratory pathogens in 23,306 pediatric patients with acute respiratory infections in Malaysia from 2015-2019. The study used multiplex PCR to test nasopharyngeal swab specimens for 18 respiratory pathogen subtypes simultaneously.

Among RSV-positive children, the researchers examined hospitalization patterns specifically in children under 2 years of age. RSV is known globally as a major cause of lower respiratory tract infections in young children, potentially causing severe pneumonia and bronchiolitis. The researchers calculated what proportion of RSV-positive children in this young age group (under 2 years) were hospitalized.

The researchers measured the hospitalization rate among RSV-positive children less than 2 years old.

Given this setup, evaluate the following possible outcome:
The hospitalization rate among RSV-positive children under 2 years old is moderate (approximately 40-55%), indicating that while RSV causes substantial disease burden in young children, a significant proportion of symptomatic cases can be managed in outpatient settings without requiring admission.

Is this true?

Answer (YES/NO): NO